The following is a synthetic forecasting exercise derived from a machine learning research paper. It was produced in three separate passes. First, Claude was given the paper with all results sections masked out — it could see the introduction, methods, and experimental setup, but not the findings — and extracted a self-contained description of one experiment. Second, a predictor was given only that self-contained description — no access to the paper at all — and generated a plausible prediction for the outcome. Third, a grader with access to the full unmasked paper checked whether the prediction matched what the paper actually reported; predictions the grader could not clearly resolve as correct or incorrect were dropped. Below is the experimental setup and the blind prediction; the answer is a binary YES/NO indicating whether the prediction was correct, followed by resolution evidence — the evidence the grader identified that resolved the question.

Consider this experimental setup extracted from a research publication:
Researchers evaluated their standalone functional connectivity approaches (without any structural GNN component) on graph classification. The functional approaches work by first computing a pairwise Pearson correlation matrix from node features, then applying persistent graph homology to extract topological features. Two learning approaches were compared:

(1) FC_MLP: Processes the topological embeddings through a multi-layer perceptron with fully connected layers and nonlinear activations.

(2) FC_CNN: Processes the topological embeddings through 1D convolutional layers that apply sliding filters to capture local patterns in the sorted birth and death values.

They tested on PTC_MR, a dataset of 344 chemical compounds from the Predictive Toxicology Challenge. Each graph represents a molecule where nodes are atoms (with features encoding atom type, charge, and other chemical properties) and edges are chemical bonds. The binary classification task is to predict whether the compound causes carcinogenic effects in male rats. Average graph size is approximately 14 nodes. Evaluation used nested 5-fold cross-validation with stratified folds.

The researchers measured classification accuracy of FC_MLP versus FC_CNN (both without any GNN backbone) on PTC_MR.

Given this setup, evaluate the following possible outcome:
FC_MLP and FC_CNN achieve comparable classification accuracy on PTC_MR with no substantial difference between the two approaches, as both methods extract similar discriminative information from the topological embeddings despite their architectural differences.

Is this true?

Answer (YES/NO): YES